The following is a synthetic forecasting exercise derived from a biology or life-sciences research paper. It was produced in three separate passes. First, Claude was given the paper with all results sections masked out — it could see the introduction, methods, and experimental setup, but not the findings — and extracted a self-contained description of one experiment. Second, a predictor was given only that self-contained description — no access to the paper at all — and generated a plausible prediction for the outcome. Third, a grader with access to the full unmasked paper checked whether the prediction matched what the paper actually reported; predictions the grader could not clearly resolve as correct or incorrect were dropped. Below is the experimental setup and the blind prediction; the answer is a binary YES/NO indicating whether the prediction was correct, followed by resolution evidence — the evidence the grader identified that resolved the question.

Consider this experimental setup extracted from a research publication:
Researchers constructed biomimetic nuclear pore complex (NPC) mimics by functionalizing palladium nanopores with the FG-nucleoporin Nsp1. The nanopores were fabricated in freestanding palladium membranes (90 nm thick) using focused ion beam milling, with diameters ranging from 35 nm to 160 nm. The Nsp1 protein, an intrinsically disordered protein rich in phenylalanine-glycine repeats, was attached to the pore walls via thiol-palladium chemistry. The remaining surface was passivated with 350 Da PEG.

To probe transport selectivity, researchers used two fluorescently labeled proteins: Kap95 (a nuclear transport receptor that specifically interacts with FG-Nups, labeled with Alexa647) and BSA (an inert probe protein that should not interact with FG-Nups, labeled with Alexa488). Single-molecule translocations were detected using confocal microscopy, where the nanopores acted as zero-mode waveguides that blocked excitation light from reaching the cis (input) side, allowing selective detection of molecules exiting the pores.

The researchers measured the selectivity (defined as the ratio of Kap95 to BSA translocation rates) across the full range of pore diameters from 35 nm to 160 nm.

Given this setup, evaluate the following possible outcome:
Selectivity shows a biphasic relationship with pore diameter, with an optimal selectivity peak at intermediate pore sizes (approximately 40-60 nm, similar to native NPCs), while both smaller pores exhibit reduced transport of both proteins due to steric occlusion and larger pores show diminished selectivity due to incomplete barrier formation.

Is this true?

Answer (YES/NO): NO